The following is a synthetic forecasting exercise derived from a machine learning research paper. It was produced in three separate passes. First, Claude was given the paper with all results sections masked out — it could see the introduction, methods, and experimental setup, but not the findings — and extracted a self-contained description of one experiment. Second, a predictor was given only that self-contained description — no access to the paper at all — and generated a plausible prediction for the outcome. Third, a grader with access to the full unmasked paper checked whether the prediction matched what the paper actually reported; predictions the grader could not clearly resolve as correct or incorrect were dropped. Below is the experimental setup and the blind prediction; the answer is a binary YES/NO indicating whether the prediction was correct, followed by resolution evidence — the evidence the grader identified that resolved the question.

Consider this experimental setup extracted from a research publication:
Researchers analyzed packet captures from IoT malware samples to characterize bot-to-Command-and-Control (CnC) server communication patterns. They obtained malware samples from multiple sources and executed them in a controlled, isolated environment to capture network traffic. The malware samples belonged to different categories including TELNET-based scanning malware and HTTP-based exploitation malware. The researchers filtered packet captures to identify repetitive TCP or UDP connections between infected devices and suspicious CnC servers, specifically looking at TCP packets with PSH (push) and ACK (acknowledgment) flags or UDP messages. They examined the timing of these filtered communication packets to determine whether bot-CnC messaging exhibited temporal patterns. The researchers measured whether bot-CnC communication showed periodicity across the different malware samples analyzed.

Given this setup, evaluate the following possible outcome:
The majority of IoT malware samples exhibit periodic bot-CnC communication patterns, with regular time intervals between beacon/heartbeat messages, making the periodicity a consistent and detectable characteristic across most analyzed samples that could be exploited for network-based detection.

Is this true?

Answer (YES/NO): YES